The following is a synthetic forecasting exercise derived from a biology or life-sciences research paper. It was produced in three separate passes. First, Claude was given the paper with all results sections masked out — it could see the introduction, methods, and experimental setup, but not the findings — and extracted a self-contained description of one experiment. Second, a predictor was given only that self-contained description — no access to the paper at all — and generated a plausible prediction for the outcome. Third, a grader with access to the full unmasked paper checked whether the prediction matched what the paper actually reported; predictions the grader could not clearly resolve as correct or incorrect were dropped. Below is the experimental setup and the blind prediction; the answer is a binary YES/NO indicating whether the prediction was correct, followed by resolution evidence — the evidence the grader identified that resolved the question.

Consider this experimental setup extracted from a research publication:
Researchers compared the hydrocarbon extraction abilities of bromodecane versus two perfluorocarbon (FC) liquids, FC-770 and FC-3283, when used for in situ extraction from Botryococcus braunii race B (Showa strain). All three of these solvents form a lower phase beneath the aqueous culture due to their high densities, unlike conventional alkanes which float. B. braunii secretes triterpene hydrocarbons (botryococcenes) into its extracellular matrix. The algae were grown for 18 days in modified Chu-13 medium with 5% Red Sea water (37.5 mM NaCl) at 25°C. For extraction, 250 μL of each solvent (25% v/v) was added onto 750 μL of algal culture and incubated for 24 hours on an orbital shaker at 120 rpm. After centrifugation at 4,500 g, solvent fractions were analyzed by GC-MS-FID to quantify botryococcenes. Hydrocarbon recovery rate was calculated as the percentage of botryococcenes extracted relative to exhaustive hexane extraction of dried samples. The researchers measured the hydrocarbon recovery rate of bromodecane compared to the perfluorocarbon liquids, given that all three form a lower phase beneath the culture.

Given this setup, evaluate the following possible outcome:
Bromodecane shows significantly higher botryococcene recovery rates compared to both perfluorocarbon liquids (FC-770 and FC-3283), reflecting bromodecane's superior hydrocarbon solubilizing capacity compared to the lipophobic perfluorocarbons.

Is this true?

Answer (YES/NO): YES